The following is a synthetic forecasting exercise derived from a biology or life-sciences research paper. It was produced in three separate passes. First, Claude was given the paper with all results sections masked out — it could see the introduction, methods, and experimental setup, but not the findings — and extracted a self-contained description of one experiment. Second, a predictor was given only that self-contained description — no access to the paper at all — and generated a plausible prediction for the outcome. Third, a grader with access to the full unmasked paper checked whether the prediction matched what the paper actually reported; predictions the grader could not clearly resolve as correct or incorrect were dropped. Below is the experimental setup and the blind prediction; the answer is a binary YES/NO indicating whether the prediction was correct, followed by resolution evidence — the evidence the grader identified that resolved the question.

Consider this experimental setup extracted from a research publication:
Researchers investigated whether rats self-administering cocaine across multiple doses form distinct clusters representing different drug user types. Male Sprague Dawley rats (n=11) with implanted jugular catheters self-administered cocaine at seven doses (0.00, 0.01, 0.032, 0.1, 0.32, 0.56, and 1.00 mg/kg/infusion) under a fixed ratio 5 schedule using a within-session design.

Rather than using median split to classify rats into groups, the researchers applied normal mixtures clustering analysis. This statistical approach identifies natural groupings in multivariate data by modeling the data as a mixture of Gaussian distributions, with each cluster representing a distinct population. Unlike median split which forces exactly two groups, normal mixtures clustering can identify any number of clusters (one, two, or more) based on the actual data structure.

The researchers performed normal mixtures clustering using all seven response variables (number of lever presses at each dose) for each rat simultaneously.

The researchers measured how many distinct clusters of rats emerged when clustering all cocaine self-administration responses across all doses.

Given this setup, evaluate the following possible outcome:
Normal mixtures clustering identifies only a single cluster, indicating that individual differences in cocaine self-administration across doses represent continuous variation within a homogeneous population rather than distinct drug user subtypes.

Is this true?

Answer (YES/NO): YES